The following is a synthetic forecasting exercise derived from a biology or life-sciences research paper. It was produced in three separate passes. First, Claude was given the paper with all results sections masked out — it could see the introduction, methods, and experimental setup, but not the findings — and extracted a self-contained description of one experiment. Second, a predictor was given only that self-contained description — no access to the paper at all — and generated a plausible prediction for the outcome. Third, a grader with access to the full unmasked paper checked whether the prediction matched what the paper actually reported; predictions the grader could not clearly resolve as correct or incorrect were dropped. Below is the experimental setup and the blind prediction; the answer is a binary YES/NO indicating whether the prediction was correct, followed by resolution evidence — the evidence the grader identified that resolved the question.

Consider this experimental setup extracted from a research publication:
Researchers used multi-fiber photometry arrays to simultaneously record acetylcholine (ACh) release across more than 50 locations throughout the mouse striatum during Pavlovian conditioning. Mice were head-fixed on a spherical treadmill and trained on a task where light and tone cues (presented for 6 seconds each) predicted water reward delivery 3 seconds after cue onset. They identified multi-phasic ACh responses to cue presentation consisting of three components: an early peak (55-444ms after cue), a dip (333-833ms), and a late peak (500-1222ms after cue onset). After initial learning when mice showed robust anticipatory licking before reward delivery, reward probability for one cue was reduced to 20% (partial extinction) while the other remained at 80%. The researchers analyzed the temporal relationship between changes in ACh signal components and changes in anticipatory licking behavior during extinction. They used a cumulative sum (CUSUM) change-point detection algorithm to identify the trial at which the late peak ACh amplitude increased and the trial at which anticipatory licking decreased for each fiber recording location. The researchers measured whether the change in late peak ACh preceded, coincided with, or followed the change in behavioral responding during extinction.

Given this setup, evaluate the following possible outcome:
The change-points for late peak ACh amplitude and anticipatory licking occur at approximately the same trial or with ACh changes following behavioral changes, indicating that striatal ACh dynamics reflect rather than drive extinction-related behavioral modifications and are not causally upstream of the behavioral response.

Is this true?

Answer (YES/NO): NO